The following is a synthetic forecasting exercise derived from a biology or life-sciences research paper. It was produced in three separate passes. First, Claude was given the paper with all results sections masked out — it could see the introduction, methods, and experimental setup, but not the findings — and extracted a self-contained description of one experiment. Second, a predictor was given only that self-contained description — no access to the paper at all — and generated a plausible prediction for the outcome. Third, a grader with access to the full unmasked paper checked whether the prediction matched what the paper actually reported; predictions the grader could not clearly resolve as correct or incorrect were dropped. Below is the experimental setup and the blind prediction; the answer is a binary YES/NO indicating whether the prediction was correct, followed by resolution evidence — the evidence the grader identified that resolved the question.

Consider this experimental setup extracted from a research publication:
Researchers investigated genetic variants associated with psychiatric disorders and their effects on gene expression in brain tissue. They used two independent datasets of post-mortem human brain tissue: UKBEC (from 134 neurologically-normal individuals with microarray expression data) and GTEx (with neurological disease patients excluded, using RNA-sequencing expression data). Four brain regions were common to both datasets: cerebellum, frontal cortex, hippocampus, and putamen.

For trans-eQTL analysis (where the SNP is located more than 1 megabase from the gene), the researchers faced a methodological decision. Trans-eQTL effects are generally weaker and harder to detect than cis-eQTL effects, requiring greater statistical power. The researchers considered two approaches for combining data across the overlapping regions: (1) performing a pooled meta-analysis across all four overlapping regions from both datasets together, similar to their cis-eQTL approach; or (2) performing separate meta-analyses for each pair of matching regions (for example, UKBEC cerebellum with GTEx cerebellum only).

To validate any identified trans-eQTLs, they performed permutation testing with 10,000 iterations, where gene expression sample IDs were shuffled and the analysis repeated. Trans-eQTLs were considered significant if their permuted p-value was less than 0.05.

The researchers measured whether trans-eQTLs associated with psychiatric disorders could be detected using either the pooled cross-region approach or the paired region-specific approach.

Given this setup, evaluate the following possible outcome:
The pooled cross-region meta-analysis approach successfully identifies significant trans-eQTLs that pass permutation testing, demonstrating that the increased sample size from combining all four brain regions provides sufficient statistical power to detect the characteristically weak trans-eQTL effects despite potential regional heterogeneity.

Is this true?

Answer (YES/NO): NO